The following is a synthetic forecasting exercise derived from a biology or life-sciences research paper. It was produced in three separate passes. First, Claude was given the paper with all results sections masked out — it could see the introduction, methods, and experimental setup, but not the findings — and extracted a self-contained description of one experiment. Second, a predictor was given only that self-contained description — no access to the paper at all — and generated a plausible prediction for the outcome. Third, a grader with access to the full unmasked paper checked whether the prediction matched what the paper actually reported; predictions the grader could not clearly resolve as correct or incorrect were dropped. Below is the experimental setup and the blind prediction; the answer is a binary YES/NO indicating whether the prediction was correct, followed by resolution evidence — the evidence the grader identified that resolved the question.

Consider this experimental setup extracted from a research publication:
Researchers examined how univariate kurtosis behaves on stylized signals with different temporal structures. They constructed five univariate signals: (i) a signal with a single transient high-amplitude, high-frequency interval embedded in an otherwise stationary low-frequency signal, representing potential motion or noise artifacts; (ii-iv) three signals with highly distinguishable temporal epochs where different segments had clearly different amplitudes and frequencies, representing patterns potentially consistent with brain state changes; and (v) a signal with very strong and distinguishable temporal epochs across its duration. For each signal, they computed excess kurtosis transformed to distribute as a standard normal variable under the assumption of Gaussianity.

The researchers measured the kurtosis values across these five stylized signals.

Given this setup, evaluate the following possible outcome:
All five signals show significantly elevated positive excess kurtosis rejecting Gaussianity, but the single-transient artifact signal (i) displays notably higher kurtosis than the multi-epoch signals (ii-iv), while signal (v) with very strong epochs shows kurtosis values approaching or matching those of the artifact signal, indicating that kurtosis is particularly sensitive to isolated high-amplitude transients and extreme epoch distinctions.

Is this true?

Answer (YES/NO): NO